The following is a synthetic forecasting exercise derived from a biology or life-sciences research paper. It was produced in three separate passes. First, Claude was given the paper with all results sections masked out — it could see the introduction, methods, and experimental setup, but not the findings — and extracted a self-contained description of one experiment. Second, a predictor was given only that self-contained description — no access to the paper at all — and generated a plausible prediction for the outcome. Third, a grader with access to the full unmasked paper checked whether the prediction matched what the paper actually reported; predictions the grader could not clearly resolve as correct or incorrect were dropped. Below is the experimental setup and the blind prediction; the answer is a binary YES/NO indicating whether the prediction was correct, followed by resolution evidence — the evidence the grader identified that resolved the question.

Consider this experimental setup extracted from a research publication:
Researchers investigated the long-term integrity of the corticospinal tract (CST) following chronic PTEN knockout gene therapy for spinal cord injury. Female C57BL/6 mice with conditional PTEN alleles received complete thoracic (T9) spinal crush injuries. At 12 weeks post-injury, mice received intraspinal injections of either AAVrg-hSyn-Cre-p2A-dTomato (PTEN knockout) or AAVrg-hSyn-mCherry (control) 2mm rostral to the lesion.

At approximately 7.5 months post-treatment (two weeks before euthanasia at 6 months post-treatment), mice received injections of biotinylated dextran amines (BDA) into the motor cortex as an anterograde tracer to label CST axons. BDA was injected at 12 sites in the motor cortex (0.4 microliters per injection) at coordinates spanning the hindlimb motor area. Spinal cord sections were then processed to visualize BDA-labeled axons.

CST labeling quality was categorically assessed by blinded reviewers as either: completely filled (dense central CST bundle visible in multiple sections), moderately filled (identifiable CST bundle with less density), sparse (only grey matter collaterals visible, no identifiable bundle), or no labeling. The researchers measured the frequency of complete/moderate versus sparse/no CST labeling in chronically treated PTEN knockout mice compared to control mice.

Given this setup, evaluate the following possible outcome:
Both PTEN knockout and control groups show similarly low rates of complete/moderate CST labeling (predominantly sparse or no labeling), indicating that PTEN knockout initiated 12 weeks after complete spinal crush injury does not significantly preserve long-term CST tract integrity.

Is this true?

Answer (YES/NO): NO